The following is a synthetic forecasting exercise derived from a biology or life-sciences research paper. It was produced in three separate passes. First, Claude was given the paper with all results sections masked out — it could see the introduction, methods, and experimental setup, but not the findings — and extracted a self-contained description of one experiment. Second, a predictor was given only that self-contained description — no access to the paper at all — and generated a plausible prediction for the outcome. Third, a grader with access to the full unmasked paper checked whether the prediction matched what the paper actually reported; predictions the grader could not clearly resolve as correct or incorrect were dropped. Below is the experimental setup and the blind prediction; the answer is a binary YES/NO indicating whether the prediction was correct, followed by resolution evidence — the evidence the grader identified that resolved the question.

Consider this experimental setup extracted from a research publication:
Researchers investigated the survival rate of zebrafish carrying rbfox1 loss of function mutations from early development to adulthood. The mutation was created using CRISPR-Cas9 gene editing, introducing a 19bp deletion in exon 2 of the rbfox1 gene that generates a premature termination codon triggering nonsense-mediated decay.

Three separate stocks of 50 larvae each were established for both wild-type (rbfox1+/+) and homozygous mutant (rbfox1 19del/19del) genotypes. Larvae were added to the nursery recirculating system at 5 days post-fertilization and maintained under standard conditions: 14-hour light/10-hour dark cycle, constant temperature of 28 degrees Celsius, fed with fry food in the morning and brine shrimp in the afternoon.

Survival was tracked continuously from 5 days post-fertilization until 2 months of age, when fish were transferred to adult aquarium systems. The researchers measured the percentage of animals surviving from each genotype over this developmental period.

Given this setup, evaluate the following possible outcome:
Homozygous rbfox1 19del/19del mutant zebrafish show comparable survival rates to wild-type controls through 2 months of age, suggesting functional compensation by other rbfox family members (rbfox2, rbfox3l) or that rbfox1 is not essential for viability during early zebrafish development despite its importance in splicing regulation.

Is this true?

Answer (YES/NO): NO